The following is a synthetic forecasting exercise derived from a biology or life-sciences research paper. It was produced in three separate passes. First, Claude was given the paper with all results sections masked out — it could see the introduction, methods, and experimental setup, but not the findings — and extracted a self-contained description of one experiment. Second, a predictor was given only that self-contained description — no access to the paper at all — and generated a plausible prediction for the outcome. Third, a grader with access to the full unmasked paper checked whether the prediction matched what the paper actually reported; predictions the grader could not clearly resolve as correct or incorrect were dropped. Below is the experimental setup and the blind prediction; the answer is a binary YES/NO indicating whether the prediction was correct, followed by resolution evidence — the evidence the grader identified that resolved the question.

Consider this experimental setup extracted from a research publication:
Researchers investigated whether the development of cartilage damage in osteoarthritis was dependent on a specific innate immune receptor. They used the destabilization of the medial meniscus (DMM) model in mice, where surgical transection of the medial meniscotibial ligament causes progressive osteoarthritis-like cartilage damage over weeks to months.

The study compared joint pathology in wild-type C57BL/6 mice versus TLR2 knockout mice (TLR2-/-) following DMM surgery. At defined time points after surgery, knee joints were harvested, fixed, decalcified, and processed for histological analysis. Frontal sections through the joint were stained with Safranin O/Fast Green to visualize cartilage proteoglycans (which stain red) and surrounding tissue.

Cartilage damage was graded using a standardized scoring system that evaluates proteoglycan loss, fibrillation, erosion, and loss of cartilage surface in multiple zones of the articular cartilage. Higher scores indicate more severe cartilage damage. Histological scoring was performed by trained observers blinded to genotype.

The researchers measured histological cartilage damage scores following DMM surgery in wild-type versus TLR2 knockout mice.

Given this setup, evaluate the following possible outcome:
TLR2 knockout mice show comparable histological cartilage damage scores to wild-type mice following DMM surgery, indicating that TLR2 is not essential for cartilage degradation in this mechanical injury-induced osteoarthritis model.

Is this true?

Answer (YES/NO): YES